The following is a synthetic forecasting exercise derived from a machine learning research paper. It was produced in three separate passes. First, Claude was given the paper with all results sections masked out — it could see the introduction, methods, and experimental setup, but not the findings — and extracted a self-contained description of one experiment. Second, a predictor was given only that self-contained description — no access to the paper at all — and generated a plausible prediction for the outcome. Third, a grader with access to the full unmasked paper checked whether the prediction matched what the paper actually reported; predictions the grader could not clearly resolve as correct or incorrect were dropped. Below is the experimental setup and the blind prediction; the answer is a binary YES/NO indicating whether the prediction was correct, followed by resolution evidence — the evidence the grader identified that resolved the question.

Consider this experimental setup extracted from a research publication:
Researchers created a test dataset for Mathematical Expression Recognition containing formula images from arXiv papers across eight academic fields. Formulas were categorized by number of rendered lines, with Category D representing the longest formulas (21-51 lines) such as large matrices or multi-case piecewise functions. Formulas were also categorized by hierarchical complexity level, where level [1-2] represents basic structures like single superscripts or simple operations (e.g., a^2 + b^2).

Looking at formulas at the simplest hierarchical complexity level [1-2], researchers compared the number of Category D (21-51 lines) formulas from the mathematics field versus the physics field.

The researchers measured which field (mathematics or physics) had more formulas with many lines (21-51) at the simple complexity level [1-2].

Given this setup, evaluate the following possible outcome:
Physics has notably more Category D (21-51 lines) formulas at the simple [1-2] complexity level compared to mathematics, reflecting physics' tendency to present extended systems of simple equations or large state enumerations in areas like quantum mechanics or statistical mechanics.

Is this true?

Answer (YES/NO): NO